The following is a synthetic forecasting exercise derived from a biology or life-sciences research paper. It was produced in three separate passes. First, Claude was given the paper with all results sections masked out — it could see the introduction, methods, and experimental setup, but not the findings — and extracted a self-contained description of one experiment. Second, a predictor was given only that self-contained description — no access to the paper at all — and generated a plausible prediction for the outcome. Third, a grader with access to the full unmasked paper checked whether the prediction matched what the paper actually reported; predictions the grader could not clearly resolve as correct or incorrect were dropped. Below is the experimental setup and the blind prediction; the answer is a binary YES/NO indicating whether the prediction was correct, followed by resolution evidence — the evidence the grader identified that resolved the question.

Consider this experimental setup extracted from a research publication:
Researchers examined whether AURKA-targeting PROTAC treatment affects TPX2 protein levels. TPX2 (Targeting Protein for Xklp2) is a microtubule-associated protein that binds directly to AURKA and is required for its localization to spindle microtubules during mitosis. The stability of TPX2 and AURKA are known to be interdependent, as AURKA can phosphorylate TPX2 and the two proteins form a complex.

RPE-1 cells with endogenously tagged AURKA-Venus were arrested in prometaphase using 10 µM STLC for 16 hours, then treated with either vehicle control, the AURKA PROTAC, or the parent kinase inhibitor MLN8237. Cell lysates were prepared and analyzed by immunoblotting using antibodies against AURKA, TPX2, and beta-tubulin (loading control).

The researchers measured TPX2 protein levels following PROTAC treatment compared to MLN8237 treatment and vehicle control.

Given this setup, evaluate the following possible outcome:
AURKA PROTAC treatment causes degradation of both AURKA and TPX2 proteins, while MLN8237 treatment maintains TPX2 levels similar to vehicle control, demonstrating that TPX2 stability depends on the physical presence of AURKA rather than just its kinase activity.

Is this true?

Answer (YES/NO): NO